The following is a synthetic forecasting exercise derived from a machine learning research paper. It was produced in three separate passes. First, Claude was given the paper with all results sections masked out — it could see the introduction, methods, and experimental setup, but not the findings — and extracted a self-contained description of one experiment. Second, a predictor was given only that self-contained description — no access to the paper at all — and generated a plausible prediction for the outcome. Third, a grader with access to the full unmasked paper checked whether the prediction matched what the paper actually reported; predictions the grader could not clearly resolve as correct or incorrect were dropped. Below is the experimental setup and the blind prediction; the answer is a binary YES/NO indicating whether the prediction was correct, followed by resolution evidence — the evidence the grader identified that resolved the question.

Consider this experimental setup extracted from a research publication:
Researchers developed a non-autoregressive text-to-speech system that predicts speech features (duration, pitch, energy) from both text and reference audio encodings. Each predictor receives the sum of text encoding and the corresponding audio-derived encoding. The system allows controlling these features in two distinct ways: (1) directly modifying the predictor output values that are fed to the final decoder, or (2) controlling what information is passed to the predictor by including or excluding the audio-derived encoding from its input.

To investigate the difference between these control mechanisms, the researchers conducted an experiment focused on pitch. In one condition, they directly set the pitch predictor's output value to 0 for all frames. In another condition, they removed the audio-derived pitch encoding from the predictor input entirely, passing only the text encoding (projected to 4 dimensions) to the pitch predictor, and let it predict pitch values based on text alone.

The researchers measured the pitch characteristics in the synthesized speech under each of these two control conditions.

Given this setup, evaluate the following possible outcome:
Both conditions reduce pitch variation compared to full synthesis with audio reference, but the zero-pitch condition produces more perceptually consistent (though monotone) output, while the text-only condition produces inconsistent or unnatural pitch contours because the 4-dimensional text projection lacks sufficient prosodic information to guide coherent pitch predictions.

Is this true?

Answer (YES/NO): NO